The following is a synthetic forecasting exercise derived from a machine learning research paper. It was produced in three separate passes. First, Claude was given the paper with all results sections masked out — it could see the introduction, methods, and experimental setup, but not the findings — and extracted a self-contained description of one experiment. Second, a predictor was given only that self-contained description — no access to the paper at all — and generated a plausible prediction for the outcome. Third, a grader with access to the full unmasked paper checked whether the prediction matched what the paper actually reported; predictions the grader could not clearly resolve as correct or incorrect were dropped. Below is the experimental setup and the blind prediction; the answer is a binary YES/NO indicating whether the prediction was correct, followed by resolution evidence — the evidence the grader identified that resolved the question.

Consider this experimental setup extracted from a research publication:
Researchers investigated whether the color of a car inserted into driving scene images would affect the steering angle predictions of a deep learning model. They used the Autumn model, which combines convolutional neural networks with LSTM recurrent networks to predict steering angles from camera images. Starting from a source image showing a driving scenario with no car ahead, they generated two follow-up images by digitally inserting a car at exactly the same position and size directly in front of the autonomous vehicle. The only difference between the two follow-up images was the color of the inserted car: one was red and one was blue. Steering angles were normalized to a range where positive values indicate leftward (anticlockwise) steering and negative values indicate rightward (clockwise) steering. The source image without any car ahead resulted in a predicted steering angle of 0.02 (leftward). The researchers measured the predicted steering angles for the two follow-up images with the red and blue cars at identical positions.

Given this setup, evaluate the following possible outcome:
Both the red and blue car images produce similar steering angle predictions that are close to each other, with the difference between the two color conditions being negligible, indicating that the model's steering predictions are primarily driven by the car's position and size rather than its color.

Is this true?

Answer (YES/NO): NO